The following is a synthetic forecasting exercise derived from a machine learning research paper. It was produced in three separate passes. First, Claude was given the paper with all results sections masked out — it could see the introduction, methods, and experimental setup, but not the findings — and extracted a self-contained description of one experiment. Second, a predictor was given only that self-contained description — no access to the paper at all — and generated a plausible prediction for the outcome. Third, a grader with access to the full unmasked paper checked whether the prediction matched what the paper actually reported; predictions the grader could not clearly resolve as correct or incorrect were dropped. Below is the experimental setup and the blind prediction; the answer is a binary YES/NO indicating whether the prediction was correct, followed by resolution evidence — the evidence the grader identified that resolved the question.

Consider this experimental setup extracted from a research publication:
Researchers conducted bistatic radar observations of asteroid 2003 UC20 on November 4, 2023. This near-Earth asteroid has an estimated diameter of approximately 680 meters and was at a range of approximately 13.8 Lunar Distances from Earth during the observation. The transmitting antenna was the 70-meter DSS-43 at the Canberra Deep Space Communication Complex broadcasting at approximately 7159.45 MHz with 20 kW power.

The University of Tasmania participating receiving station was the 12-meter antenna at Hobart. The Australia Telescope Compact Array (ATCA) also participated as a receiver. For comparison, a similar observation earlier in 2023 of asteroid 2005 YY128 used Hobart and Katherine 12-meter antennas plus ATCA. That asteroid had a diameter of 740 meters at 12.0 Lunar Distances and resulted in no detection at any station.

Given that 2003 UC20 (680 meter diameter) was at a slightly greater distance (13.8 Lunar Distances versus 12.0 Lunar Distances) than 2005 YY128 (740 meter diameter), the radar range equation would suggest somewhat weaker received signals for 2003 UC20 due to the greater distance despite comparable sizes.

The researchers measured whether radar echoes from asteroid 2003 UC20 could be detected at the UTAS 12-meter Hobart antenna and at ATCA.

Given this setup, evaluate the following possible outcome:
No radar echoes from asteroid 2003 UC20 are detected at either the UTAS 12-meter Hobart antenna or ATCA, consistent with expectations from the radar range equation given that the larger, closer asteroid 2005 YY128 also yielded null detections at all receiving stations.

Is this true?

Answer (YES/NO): NO